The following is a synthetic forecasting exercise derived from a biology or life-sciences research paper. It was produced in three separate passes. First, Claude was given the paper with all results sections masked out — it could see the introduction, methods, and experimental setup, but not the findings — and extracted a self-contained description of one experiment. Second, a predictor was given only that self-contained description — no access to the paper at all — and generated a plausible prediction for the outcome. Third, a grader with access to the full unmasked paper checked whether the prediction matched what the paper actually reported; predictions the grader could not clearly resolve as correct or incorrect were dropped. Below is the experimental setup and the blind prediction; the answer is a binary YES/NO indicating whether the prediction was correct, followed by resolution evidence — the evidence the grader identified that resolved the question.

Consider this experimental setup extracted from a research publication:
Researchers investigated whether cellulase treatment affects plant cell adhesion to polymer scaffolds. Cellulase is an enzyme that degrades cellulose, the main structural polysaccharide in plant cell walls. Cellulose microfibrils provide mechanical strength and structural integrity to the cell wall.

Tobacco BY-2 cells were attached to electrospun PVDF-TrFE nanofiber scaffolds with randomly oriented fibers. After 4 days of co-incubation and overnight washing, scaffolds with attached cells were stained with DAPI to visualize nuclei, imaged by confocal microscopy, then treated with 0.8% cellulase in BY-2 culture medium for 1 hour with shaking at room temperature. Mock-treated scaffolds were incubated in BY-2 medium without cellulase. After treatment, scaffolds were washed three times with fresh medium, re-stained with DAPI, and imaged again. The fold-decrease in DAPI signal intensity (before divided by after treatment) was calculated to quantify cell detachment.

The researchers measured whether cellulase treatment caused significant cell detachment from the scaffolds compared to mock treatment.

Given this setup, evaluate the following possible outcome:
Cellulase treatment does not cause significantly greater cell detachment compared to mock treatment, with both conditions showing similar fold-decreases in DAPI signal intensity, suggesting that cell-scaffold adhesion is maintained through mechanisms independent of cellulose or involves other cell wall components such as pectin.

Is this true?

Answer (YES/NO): YES